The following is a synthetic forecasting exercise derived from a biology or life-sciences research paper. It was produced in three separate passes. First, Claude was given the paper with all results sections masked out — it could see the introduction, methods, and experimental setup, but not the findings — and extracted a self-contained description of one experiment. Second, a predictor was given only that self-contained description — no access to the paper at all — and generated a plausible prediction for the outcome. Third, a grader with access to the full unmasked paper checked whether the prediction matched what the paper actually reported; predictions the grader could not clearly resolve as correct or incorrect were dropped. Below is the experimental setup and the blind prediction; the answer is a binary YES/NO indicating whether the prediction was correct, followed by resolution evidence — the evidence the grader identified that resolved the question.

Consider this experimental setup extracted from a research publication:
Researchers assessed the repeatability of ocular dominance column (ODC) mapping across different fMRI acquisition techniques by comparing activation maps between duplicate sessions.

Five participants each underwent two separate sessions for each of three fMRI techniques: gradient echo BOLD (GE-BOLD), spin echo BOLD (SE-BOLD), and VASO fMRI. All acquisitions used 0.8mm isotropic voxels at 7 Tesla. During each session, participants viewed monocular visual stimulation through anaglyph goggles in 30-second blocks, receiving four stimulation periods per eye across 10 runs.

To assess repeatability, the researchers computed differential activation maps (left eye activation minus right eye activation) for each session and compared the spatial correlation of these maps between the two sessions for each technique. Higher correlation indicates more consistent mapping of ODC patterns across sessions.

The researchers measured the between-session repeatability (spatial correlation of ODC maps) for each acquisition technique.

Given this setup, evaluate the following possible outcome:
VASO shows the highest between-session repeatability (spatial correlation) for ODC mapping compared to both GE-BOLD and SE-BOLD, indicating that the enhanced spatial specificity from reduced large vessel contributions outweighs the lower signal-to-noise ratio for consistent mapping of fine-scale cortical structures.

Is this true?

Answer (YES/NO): NO